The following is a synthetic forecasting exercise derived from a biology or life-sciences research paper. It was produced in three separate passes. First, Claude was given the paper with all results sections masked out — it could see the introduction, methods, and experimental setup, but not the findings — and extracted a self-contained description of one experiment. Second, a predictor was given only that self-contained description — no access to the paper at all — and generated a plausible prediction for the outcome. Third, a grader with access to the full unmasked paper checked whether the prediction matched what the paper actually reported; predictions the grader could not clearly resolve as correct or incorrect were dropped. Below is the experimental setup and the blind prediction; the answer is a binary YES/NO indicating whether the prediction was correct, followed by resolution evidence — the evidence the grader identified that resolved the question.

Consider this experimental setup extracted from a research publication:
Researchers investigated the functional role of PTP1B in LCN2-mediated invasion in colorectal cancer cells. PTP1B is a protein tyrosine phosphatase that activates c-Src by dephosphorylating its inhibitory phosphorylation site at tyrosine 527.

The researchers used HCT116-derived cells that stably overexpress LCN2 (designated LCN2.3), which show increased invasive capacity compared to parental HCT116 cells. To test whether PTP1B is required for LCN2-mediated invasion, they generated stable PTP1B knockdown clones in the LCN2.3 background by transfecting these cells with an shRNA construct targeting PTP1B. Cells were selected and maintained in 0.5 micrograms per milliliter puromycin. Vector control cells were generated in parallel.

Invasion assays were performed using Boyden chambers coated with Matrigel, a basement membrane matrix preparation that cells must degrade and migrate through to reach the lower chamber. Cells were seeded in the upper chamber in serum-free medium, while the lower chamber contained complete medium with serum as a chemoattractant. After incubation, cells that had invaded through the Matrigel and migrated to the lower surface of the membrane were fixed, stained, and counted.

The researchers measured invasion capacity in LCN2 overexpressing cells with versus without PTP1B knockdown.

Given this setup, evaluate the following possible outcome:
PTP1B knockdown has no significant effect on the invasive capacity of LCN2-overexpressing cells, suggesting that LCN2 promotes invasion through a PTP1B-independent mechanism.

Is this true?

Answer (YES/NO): NO